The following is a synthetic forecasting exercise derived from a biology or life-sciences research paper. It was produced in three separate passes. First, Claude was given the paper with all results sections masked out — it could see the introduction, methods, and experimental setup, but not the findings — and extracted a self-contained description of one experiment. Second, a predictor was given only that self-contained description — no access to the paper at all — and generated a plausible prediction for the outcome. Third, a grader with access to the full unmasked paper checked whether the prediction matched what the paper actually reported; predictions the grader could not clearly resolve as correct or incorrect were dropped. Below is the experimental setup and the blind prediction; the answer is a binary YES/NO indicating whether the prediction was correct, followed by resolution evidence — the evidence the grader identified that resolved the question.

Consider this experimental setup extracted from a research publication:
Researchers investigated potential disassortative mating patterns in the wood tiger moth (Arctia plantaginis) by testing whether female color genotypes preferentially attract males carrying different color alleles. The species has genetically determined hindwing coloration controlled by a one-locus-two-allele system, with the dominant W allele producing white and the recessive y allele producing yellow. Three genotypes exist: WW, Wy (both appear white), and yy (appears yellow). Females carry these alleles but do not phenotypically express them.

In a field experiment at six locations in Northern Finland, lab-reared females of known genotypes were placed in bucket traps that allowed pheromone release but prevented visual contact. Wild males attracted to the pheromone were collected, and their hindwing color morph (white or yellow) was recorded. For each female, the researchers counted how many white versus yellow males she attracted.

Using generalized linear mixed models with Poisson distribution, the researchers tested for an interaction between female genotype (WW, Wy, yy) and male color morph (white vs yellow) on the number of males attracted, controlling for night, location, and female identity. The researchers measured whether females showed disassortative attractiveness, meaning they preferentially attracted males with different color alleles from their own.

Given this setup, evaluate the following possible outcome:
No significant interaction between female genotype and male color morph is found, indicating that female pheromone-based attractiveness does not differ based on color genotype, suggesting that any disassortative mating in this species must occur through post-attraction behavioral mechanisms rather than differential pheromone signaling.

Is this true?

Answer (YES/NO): YES